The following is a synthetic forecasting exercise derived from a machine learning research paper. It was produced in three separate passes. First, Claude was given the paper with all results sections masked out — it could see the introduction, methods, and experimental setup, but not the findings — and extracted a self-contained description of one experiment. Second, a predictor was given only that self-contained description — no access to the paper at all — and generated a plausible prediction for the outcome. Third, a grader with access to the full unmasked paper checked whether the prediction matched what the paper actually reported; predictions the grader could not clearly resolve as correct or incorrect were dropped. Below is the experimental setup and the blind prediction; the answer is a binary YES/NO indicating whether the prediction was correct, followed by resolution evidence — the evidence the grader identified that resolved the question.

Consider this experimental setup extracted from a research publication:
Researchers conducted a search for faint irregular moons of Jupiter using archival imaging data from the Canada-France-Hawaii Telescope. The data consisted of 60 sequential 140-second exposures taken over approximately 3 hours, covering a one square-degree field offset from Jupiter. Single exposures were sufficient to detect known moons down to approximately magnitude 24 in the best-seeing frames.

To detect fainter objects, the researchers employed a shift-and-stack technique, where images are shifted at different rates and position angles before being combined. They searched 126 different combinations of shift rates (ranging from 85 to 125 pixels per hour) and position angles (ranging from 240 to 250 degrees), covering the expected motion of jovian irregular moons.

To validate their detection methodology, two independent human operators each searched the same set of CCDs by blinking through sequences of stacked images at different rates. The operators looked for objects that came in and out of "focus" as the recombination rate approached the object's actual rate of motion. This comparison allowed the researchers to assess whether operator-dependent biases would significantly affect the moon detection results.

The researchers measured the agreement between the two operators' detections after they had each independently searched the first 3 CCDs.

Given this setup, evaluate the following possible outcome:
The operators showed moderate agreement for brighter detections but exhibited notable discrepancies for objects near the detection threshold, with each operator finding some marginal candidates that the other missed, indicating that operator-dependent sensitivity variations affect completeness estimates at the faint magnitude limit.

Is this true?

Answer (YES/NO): NO